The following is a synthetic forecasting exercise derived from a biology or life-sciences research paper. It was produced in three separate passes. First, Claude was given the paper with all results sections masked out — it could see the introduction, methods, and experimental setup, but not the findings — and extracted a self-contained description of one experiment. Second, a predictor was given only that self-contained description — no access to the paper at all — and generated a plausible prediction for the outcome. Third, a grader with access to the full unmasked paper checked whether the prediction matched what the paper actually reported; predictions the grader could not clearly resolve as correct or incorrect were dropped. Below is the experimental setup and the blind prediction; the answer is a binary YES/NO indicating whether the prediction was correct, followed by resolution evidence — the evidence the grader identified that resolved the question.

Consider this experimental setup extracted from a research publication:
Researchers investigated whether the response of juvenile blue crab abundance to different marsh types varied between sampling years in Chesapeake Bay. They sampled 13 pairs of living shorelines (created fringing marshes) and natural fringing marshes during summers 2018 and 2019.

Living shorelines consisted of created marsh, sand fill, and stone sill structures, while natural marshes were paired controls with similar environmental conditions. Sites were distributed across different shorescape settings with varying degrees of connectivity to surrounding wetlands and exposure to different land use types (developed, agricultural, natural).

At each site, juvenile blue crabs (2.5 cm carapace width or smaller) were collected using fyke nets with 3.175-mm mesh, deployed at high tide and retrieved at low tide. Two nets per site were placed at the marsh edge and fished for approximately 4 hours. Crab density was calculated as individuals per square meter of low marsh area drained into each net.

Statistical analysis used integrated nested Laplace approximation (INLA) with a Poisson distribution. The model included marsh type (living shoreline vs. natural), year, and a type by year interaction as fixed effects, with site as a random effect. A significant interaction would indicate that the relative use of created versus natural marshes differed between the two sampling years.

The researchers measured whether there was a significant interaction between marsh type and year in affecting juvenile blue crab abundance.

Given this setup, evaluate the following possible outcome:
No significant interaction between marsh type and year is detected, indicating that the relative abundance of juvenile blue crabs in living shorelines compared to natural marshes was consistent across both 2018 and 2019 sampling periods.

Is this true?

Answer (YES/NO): YES